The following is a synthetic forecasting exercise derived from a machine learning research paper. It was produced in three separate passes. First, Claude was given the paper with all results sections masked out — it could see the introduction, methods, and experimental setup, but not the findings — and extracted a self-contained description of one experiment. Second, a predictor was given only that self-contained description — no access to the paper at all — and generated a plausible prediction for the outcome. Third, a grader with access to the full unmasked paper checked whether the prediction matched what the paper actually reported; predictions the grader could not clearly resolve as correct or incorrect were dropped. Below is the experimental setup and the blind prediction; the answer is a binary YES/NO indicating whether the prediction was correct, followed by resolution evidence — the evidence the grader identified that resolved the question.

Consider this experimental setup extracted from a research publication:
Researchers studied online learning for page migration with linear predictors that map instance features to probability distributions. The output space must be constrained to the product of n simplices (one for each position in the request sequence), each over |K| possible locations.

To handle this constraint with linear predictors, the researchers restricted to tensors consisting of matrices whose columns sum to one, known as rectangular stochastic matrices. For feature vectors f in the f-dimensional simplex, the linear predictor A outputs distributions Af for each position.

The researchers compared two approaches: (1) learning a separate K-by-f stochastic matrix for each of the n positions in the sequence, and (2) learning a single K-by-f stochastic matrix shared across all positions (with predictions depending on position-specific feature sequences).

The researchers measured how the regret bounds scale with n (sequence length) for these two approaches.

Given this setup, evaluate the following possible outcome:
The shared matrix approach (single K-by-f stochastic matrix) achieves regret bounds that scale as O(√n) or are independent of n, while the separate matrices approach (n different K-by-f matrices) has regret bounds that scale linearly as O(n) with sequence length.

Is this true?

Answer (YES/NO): YES